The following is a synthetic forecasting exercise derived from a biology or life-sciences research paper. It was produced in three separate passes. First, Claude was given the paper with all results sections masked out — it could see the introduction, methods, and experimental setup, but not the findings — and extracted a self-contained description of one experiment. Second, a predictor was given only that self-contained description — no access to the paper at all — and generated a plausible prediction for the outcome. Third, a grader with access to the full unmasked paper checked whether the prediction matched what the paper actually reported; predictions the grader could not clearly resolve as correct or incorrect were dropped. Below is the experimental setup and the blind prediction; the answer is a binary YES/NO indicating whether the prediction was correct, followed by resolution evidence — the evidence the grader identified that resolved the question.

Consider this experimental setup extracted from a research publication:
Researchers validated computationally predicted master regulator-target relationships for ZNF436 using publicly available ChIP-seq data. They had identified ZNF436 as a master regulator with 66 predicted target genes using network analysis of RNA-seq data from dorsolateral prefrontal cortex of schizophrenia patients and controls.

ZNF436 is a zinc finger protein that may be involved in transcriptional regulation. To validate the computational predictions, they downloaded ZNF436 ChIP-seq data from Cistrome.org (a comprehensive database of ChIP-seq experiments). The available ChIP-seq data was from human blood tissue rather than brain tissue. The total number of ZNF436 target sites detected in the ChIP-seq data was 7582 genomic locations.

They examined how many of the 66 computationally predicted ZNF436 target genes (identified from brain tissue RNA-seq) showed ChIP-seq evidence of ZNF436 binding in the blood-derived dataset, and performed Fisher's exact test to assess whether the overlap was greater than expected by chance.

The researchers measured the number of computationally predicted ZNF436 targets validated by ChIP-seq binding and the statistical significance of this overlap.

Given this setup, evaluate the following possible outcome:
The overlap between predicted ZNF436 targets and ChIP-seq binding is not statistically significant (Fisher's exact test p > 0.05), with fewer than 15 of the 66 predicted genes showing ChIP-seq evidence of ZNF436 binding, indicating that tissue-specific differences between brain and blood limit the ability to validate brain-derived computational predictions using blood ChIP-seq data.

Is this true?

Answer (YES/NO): NO